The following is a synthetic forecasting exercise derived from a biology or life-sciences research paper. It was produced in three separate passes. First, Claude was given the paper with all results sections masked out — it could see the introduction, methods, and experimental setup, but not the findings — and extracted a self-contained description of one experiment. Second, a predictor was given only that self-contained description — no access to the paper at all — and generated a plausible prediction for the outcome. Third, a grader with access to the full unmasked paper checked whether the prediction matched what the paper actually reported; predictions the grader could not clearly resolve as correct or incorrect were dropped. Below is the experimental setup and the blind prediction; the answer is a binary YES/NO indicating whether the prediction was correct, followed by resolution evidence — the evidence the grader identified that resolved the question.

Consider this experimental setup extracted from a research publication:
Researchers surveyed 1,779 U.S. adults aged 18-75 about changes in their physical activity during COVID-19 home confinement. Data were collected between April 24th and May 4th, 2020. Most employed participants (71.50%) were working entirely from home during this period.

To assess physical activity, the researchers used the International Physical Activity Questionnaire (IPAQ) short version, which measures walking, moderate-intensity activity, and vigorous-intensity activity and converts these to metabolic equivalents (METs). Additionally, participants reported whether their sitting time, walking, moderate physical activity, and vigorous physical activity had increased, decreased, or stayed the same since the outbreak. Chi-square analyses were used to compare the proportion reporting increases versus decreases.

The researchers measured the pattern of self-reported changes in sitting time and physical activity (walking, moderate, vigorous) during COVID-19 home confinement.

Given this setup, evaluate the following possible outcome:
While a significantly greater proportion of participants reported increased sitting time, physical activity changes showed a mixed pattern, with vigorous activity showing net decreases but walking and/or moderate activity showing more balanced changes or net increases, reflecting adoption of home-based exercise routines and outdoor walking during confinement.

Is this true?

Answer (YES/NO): NO